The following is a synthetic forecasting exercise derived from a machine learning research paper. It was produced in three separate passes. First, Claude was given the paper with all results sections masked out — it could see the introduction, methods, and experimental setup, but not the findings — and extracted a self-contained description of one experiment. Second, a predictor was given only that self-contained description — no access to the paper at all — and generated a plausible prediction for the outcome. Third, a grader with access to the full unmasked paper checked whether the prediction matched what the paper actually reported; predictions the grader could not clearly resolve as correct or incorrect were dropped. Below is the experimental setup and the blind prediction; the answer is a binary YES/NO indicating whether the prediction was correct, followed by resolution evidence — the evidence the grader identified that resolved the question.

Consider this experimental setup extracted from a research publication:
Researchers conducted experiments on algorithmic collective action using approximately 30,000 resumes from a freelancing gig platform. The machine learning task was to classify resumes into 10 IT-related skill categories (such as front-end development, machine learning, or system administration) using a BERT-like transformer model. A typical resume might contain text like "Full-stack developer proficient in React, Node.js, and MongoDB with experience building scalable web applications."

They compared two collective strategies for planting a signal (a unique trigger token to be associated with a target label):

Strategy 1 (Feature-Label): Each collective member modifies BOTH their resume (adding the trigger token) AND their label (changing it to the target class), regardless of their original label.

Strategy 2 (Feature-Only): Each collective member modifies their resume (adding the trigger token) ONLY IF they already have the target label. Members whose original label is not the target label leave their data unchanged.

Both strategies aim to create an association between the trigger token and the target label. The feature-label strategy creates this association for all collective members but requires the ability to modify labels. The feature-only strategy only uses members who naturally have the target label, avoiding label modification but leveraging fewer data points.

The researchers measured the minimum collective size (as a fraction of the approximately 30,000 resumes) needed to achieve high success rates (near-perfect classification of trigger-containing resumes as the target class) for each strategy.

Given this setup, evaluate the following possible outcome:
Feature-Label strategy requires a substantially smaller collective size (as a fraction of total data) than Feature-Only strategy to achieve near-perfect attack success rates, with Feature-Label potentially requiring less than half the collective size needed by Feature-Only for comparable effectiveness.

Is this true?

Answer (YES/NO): YES